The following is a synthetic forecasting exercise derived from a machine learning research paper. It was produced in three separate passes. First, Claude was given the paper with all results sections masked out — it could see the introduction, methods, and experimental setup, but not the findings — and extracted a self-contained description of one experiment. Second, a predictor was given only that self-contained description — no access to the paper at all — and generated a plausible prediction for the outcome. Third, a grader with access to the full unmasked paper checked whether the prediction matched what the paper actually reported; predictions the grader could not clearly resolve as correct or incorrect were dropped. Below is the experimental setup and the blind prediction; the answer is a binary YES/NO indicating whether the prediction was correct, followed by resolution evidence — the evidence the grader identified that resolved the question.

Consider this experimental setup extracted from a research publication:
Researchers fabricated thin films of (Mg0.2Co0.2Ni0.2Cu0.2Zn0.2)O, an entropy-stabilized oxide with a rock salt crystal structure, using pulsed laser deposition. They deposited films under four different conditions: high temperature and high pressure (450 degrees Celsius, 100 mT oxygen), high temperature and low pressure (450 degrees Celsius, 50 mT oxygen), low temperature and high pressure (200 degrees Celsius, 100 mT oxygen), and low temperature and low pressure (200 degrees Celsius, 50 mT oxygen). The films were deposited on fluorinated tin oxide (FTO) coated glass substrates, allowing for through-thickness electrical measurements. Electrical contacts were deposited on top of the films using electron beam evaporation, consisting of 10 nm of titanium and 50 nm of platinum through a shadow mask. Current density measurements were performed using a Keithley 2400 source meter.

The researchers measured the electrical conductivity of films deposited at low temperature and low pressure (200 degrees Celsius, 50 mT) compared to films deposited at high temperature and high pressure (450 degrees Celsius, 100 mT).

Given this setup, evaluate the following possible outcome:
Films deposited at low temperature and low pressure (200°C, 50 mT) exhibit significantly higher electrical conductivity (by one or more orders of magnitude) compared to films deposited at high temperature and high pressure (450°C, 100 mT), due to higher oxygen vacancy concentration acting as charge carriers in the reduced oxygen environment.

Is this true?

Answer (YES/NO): NO